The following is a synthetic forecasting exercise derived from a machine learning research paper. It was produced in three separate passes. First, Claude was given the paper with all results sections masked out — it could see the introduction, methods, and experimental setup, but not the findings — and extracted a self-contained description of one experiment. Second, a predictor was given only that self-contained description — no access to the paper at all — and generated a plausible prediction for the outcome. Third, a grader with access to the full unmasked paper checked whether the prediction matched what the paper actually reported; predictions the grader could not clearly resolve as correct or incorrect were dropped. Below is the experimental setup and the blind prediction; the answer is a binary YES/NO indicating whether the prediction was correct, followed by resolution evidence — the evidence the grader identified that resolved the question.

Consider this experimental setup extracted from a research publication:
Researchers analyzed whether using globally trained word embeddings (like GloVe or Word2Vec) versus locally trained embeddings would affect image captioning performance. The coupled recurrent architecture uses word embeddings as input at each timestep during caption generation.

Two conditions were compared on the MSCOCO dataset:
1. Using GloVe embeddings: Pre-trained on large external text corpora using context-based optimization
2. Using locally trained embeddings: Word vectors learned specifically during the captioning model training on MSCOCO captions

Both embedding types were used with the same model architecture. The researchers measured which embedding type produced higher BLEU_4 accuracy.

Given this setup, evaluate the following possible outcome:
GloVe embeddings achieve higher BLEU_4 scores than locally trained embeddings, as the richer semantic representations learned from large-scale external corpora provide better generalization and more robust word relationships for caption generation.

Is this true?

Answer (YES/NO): NO